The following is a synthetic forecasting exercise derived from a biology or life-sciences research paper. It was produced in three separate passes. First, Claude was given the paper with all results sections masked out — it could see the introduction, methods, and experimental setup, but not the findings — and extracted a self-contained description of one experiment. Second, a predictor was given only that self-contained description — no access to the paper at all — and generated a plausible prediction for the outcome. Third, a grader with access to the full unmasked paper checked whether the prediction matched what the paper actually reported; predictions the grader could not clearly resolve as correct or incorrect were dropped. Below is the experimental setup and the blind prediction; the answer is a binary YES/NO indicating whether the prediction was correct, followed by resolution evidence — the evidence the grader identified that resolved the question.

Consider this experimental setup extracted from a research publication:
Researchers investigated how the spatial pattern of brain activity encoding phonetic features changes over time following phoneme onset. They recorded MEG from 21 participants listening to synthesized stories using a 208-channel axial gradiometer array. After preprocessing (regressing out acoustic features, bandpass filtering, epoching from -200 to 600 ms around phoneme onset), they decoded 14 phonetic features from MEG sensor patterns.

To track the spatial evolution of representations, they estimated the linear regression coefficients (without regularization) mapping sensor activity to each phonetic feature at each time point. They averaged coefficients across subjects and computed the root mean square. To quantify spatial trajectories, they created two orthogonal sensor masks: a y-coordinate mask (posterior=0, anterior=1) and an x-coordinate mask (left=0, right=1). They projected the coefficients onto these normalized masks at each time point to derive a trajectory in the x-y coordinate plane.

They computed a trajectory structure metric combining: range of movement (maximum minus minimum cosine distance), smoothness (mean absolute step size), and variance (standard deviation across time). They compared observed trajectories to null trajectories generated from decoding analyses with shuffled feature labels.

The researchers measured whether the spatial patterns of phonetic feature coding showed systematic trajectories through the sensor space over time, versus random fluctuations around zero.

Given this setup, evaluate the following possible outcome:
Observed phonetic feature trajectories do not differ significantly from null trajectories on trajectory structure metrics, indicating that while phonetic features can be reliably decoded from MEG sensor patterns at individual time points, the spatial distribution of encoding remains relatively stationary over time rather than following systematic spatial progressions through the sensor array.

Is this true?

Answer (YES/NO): NO